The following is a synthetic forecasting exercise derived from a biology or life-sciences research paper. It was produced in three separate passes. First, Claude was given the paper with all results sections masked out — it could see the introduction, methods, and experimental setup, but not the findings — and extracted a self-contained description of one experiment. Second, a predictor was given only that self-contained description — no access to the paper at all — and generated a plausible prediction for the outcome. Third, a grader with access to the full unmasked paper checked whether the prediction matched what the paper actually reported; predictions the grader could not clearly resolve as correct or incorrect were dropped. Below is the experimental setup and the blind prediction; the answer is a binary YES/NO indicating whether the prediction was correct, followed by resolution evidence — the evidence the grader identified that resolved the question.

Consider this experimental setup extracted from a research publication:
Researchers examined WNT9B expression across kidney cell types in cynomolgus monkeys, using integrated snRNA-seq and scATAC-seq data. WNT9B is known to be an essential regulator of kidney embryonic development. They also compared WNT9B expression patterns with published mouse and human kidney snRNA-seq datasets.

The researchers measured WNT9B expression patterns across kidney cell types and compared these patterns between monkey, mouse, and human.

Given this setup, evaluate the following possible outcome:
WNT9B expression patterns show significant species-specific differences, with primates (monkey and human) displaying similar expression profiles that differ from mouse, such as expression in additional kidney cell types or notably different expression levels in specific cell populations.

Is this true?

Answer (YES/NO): NO